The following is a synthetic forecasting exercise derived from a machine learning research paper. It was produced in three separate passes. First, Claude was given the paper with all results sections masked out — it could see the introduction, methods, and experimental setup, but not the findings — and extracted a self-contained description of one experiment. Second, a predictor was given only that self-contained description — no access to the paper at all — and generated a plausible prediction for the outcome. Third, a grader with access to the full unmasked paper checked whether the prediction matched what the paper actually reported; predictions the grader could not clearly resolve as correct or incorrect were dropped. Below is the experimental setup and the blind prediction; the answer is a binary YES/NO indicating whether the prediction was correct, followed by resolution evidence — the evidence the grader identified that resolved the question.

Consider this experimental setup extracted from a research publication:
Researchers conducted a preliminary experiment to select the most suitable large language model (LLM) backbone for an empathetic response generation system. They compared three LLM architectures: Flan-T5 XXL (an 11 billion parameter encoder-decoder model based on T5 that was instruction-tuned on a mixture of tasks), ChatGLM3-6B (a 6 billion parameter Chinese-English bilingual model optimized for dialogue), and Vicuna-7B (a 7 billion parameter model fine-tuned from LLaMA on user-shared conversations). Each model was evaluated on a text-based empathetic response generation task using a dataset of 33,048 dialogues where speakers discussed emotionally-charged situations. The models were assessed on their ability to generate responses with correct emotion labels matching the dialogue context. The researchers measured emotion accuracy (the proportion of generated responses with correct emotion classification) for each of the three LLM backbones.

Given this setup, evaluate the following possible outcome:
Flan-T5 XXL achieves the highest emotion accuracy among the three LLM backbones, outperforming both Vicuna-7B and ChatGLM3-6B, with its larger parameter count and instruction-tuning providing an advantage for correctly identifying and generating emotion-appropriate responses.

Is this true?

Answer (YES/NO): NO